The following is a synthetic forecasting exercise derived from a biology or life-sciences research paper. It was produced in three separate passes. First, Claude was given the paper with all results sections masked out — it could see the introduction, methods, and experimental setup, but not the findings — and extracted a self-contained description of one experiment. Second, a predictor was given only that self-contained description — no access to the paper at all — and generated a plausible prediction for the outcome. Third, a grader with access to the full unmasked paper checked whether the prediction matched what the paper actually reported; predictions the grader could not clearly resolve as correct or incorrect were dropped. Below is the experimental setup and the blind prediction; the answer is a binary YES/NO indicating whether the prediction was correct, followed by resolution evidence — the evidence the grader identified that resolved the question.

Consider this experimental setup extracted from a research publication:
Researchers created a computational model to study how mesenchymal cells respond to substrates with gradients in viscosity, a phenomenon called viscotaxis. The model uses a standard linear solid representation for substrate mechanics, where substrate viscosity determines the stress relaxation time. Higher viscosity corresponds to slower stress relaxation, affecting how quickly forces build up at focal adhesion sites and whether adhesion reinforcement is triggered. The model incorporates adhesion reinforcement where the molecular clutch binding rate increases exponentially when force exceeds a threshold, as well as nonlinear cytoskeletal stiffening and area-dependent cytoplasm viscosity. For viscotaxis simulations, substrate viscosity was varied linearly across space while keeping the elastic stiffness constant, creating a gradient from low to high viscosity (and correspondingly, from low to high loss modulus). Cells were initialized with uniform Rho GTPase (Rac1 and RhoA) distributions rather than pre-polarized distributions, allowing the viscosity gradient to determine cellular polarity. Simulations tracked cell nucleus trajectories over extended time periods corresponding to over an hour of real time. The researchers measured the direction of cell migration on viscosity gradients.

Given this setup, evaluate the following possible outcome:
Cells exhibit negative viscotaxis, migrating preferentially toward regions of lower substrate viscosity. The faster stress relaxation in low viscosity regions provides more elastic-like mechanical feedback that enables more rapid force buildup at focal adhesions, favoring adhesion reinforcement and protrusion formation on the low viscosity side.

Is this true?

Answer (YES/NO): NO